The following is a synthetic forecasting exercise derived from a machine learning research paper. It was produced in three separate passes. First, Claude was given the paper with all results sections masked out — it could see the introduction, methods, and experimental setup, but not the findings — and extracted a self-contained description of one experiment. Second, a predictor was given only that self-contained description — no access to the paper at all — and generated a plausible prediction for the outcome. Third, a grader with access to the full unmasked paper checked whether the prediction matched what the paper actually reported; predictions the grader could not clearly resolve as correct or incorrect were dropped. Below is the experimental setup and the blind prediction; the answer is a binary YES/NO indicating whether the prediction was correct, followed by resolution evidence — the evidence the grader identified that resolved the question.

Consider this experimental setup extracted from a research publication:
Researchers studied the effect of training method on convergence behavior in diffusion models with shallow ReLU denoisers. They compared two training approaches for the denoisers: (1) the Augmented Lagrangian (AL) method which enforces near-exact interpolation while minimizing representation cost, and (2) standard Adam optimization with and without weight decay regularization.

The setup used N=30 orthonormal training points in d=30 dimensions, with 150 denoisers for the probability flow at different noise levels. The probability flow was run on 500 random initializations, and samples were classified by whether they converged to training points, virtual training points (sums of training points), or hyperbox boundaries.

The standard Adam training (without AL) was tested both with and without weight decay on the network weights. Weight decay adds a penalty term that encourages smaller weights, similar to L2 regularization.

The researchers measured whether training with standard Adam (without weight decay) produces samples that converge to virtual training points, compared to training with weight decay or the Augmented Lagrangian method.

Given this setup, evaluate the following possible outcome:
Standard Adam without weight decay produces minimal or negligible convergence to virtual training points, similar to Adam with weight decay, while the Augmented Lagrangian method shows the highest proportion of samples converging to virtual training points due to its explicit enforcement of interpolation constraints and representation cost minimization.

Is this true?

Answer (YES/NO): NO